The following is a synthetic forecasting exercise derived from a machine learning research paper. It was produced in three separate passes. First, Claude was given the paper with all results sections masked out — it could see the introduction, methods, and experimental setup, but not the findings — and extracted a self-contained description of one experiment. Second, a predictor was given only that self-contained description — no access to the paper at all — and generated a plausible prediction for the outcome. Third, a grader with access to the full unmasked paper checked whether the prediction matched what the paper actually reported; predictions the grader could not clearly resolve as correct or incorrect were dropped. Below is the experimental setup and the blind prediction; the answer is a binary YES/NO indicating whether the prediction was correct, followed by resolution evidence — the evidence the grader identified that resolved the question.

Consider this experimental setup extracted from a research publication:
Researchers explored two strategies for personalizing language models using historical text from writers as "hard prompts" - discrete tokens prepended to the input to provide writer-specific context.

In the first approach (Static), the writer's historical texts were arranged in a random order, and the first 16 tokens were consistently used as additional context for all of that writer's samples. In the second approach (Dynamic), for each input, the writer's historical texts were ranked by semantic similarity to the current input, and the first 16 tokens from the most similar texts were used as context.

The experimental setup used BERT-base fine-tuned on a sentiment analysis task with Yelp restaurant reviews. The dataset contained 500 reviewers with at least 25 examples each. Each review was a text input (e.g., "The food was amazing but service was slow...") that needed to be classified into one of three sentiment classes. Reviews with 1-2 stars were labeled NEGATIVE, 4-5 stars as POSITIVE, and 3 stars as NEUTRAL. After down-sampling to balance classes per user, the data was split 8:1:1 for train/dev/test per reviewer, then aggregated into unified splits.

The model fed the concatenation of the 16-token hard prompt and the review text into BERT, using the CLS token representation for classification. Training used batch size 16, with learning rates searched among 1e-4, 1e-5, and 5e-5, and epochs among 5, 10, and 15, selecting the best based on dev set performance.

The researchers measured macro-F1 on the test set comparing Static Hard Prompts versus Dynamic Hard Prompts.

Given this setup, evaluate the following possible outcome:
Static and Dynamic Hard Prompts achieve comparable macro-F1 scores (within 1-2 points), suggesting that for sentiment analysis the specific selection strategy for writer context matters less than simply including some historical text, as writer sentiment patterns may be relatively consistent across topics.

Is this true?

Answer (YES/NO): NO